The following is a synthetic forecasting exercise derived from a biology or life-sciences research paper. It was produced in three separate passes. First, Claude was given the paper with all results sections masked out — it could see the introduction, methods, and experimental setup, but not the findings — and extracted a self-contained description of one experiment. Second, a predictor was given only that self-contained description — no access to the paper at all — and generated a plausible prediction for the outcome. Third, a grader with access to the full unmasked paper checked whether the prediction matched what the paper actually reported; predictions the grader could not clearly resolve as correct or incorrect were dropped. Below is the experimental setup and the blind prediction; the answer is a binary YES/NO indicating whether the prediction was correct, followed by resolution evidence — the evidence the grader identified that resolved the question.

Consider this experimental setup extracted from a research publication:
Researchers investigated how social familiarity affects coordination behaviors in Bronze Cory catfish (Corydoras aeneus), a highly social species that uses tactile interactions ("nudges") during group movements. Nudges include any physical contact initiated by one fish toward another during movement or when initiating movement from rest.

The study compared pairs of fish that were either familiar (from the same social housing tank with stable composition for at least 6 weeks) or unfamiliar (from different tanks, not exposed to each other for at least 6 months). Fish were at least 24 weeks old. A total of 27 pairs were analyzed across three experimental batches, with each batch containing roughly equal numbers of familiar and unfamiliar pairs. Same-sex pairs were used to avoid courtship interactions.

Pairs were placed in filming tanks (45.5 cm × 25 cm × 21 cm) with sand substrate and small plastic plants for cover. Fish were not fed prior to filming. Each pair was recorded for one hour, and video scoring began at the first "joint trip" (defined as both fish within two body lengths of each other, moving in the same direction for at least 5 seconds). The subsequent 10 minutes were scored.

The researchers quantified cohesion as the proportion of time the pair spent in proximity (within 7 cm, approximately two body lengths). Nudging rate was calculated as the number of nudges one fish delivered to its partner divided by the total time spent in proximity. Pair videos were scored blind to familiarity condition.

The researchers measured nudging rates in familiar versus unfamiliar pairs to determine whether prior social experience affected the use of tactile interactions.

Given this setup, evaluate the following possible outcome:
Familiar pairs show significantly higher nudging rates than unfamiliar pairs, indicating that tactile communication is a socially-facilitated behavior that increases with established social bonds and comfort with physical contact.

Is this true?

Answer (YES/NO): NO